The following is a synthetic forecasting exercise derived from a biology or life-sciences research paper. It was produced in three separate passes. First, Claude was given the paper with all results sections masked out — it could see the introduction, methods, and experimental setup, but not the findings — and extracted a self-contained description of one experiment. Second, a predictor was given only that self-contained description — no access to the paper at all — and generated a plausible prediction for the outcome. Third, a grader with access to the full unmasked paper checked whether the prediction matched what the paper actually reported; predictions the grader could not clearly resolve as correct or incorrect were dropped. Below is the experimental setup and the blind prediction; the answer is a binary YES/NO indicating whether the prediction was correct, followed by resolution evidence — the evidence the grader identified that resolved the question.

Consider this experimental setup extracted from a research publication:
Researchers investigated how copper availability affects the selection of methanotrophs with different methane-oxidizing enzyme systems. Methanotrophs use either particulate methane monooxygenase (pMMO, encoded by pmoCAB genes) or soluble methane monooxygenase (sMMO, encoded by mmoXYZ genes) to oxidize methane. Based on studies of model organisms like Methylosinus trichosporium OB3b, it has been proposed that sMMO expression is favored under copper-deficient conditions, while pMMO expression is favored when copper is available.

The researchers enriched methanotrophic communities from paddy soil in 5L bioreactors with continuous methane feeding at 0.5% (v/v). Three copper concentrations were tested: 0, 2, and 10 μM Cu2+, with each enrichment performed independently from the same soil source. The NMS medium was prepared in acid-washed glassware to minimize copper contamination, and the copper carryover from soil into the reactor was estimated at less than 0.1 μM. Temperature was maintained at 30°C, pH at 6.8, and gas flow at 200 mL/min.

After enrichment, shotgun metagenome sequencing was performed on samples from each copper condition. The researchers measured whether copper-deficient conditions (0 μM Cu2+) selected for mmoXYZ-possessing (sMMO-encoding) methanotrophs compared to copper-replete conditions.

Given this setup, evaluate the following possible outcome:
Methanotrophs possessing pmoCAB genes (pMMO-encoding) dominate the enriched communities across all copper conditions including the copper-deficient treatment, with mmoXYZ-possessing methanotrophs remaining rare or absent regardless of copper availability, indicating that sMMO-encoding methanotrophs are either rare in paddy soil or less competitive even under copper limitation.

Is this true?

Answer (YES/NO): YES